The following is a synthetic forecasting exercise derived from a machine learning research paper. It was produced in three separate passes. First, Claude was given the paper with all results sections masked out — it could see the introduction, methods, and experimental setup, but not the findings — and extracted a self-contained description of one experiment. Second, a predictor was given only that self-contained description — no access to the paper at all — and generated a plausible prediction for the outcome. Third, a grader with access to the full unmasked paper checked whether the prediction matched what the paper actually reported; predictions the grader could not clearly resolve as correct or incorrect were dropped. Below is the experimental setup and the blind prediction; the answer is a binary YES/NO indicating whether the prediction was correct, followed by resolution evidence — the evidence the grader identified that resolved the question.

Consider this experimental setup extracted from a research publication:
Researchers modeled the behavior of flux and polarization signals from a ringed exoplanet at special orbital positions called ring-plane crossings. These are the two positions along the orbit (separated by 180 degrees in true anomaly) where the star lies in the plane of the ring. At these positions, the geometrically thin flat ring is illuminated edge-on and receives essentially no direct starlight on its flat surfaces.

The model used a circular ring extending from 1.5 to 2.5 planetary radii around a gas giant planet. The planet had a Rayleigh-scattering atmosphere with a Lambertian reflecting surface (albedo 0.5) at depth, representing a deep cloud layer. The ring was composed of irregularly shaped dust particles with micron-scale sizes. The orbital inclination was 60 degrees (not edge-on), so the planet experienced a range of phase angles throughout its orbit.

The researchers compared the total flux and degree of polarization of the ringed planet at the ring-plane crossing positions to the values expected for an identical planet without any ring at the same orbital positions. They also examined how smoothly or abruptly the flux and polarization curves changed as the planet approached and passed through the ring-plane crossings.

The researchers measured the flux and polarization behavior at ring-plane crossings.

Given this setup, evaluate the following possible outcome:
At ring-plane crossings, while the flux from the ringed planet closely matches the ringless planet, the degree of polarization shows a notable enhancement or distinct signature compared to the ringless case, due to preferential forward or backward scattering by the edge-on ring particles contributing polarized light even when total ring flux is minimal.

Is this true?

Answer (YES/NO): NO